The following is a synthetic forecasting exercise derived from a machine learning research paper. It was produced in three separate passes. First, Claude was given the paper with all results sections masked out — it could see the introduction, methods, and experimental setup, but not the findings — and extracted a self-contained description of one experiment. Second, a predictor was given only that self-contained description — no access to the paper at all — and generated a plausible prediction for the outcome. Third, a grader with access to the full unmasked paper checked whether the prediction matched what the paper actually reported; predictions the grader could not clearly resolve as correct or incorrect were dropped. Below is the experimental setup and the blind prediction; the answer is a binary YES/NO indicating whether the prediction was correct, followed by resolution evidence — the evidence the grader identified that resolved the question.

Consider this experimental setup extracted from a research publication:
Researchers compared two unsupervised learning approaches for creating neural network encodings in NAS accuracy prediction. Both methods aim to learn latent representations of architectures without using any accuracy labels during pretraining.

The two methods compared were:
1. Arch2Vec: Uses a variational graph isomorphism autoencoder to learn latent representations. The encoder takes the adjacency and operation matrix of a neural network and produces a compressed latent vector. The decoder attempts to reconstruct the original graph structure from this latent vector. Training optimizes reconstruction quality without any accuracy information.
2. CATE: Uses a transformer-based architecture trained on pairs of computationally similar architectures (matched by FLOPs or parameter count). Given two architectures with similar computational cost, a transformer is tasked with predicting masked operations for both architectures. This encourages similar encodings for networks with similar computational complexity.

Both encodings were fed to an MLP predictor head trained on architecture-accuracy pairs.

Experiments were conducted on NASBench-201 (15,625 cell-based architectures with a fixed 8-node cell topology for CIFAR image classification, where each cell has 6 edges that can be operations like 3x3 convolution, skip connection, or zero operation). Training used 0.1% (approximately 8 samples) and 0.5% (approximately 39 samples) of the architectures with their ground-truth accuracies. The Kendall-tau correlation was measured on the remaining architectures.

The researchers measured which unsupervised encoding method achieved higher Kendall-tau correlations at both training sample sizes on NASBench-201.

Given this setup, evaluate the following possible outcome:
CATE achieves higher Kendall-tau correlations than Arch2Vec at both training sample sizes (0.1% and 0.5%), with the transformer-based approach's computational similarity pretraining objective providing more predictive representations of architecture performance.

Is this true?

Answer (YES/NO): YES